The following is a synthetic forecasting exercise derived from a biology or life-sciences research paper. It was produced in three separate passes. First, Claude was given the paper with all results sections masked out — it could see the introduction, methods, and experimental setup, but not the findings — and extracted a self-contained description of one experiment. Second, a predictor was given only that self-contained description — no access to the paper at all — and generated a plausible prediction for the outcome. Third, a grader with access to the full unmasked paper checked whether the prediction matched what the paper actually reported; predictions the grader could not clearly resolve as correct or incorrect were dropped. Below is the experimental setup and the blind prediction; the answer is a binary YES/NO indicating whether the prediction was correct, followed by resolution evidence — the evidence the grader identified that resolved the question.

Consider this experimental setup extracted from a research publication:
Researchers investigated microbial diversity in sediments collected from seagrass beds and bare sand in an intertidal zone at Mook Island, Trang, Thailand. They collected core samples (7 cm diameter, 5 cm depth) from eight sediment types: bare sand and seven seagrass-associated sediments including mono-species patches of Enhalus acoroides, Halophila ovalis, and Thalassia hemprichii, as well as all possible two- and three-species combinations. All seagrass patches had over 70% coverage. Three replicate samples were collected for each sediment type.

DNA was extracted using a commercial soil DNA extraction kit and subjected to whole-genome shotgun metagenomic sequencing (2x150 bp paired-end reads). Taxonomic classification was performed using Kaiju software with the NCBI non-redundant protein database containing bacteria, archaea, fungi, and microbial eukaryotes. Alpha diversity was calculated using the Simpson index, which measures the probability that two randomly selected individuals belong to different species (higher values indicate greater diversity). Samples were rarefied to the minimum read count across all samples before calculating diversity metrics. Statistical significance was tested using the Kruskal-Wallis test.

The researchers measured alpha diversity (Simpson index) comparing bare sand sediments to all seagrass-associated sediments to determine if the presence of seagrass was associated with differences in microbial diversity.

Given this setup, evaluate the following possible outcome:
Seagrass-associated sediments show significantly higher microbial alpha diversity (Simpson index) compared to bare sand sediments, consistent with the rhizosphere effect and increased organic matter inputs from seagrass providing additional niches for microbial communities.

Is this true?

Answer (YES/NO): NO